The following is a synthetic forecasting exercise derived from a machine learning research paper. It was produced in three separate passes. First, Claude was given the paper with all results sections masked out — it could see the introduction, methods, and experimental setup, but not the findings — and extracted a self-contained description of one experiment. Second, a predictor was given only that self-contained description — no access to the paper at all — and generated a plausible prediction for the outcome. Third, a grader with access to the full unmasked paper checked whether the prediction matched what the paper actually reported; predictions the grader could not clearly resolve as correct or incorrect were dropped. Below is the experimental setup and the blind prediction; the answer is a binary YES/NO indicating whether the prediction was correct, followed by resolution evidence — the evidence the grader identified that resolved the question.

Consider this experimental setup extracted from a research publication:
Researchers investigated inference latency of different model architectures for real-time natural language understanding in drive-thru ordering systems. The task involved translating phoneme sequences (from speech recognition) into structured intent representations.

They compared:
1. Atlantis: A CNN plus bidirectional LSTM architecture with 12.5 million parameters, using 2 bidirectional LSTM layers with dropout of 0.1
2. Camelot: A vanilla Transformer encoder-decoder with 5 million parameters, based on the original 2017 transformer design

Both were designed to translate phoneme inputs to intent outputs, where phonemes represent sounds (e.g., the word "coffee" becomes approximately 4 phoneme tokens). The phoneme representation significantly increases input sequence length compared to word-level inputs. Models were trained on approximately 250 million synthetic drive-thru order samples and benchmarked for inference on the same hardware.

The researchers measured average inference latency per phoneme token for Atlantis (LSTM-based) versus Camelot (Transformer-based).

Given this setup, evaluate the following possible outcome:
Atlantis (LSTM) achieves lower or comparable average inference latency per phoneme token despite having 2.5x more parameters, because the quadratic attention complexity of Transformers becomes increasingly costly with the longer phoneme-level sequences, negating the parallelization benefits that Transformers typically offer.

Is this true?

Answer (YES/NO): NO